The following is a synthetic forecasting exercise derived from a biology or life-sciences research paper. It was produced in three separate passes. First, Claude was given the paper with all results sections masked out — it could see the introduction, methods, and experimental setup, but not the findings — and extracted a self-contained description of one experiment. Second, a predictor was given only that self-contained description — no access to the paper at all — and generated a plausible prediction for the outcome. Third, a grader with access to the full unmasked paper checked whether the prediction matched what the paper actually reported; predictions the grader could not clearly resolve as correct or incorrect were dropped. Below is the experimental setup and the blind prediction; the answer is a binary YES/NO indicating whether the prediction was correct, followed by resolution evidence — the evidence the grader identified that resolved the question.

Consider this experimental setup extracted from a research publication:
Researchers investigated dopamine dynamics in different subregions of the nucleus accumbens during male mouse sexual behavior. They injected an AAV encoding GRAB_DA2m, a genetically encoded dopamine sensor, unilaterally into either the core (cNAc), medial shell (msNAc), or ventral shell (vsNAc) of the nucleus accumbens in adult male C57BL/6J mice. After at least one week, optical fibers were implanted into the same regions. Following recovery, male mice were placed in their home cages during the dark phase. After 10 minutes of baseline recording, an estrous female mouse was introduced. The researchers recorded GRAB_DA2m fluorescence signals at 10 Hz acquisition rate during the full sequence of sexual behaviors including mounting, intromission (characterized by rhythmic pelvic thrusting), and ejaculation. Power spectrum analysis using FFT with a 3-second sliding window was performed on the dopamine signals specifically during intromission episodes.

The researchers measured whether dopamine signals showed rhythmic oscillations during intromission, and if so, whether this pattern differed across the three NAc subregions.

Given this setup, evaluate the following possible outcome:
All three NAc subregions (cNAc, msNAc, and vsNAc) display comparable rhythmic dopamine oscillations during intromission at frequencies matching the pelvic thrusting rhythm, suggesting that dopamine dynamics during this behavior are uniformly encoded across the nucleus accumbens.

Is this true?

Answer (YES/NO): NO